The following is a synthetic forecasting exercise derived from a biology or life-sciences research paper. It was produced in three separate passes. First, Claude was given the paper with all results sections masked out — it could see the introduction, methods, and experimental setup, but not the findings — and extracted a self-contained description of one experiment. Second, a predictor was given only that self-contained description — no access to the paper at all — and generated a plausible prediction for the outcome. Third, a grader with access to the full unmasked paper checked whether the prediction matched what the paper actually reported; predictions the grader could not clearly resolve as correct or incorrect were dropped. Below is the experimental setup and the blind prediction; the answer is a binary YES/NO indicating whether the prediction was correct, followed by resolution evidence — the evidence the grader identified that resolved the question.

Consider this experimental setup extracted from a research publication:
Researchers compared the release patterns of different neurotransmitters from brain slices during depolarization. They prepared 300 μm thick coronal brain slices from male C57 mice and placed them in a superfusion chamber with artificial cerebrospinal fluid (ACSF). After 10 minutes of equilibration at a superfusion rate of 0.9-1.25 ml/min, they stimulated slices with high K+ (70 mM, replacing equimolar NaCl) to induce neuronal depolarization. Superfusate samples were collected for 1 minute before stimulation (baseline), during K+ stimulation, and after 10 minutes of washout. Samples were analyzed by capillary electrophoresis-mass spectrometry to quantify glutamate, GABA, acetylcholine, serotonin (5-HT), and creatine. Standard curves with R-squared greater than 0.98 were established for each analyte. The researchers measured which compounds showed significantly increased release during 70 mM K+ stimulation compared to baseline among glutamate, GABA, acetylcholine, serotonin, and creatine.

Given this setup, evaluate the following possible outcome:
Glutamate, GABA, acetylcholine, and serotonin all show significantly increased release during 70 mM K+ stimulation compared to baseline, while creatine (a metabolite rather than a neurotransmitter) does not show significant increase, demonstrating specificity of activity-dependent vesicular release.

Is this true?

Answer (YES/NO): NO